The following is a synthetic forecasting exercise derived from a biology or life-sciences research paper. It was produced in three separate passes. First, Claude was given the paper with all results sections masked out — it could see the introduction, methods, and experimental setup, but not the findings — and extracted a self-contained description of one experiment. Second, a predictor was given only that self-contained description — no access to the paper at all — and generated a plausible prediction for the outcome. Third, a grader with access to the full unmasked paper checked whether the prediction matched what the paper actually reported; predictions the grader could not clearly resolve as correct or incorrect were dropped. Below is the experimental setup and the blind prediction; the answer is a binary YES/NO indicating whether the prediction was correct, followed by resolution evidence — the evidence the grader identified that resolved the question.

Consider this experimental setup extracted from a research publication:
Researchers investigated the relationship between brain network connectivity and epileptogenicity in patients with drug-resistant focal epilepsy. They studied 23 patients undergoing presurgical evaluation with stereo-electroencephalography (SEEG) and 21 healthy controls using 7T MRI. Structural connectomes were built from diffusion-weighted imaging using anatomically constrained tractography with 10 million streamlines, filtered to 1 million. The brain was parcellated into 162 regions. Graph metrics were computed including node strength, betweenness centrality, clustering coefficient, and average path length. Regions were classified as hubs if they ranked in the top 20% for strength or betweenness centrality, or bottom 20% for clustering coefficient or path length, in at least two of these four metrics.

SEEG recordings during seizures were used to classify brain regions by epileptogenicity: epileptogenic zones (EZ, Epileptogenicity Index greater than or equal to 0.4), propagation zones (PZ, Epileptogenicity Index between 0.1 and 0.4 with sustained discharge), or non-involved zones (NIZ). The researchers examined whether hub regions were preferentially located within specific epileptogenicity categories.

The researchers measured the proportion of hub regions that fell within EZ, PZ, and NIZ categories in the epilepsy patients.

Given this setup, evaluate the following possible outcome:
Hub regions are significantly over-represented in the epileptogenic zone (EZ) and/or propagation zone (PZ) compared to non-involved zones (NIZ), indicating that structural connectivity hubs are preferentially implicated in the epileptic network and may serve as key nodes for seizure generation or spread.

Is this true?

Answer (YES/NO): NO